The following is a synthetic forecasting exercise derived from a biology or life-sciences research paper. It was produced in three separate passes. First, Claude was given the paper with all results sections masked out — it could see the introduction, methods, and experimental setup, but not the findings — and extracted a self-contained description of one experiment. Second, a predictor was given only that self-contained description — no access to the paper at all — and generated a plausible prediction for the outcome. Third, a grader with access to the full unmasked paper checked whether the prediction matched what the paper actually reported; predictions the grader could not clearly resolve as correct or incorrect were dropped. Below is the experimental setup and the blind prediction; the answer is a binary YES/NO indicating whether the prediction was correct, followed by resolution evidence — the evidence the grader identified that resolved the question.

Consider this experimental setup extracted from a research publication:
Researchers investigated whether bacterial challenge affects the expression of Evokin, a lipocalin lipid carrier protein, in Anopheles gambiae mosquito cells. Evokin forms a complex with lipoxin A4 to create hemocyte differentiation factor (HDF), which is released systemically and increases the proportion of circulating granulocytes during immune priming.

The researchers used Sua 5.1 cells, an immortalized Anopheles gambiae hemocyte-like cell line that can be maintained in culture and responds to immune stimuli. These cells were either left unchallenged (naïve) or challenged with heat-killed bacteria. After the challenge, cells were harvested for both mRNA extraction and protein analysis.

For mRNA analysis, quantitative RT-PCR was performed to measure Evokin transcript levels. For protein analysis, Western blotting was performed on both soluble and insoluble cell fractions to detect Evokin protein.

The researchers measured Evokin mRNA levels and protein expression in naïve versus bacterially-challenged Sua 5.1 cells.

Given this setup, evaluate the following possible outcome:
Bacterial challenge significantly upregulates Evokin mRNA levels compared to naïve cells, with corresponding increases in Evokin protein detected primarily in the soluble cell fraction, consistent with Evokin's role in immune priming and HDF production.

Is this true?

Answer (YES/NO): NO